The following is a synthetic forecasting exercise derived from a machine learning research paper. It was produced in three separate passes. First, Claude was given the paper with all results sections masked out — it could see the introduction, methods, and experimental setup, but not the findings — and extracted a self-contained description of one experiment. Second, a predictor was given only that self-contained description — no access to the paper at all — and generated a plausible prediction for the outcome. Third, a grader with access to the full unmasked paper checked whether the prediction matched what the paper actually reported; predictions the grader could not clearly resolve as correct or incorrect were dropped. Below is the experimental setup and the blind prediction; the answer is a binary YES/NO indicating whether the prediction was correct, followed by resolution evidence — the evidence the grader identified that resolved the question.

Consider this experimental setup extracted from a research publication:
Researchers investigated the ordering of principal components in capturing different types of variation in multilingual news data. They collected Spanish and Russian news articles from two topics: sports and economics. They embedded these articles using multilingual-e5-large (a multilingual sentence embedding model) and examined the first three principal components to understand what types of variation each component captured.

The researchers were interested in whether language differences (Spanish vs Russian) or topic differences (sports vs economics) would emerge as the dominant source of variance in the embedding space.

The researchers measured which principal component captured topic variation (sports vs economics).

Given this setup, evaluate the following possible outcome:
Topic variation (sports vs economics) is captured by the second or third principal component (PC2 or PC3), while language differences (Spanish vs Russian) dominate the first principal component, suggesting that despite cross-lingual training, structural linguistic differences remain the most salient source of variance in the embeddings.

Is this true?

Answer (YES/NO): YES